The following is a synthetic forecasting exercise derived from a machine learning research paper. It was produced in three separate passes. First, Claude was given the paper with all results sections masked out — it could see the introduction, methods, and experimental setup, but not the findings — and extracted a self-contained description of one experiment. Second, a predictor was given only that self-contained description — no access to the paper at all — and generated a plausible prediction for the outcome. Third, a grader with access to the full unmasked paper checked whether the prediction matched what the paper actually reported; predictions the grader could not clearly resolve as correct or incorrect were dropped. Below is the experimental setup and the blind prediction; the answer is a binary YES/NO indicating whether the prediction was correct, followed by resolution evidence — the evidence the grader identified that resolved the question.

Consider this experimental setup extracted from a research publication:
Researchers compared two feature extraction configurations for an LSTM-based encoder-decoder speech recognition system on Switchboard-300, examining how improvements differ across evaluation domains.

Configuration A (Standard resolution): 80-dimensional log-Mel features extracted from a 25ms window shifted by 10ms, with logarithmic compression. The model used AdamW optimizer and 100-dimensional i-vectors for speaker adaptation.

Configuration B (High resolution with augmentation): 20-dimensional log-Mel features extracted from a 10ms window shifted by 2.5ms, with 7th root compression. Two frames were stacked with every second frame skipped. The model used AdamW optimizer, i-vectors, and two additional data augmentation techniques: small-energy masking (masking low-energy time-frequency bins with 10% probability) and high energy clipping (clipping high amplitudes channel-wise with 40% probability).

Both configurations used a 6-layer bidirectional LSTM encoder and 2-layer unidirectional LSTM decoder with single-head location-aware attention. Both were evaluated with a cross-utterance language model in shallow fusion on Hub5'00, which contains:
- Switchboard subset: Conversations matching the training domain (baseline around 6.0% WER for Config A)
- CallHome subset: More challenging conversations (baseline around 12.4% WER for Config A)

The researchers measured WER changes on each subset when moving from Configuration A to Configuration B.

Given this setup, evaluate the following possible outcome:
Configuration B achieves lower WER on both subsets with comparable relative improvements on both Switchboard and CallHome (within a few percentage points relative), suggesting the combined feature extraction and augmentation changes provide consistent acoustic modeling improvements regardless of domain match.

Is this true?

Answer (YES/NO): NO